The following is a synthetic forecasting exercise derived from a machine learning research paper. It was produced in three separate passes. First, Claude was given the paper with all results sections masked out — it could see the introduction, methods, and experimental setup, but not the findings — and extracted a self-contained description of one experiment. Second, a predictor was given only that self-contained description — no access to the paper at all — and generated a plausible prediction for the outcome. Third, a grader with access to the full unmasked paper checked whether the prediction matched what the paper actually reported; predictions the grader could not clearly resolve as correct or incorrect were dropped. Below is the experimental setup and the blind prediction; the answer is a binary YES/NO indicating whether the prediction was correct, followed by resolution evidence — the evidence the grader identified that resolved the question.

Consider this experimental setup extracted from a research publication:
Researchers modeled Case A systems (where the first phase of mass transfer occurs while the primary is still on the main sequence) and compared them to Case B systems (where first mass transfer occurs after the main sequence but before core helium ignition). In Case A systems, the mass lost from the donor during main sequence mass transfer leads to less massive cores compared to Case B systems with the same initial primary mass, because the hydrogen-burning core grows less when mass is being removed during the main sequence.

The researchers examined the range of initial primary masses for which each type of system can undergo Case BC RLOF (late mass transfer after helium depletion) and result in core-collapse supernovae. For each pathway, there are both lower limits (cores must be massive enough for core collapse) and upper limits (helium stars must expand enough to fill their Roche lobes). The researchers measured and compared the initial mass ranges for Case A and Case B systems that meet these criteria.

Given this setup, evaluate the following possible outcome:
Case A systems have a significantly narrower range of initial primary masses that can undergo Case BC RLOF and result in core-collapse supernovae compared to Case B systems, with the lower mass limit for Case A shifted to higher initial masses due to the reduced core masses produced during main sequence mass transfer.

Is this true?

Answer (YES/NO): NO